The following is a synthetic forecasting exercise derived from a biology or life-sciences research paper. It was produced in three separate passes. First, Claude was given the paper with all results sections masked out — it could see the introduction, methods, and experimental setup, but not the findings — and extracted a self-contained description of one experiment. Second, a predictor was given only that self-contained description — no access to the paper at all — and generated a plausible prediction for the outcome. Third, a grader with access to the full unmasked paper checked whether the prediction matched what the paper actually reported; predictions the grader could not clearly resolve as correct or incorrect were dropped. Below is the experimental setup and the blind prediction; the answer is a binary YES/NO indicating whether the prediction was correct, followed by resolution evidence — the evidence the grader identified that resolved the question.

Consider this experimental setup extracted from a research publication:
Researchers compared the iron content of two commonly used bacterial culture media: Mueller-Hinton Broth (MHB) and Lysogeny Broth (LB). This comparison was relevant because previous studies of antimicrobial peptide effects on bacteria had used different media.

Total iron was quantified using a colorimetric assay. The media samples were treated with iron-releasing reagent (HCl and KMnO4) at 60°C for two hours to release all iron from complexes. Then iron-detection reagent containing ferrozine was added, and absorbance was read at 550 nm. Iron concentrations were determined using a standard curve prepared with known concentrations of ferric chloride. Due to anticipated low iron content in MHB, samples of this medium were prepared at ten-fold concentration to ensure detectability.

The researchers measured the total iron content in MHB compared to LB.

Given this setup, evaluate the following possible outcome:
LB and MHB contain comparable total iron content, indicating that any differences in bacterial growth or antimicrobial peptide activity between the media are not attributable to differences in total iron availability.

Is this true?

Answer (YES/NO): NO